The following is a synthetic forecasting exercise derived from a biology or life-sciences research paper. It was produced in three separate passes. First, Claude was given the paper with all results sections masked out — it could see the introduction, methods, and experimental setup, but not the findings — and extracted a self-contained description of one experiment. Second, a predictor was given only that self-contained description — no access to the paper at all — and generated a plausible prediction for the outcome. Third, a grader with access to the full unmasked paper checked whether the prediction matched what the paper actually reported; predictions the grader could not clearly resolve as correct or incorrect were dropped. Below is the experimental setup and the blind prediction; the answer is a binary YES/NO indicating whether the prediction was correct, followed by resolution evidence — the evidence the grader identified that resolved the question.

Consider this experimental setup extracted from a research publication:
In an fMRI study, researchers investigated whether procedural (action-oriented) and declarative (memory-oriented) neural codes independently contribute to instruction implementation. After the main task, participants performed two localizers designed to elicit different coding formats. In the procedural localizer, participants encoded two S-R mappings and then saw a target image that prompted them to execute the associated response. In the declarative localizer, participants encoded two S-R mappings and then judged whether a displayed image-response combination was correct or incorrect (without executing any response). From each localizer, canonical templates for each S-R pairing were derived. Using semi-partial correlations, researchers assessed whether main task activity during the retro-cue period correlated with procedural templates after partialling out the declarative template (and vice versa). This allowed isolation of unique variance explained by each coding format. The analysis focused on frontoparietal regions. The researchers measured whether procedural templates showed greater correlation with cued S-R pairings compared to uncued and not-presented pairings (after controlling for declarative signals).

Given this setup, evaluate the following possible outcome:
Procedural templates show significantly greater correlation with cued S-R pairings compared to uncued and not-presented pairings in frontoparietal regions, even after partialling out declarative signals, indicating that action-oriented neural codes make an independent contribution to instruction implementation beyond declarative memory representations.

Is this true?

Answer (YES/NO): YES